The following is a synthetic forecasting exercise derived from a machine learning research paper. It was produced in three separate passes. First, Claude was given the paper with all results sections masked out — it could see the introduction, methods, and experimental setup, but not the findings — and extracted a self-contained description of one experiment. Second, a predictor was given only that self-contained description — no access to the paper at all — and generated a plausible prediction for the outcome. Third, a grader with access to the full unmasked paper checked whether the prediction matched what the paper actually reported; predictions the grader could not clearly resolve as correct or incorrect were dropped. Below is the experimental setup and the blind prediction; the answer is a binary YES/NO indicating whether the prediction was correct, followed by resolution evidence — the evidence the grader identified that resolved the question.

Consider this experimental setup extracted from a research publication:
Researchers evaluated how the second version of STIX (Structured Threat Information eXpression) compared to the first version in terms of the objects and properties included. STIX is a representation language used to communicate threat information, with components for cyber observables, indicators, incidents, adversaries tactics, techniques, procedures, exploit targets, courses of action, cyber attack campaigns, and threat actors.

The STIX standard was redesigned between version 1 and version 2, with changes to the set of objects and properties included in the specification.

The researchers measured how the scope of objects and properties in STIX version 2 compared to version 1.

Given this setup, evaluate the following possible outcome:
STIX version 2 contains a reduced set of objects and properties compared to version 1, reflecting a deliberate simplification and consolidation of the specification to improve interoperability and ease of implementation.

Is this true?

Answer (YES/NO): NO